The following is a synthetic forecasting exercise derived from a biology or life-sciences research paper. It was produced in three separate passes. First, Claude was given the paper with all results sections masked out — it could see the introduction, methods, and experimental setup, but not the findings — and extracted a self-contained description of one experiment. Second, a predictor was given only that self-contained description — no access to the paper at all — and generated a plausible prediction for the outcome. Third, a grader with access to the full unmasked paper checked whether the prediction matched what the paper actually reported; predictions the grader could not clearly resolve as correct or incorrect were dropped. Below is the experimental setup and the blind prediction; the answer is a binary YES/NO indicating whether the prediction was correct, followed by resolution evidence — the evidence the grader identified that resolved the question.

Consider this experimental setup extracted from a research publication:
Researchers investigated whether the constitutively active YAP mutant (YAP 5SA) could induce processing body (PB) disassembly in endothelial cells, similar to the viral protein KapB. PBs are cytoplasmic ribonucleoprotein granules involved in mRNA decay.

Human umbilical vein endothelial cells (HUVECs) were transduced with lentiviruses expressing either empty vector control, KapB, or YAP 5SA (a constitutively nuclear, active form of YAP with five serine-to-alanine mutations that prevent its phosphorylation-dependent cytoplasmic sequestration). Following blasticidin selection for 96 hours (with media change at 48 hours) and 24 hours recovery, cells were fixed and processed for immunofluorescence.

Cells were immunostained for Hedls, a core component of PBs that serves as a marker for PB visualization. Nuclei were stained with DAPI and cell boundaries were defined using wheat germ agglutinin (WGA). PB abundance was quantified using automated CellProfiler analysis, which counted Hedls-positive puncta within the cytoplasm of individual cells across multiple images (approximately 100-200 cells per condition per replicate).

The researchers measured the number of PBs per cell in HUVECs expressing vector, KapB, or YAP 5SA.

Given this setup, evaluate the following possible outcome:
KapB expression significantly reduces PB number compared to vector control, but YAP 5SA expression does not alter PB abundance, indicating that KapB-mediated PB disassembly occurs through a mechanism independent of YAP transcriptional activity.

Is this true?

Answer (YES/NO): NO